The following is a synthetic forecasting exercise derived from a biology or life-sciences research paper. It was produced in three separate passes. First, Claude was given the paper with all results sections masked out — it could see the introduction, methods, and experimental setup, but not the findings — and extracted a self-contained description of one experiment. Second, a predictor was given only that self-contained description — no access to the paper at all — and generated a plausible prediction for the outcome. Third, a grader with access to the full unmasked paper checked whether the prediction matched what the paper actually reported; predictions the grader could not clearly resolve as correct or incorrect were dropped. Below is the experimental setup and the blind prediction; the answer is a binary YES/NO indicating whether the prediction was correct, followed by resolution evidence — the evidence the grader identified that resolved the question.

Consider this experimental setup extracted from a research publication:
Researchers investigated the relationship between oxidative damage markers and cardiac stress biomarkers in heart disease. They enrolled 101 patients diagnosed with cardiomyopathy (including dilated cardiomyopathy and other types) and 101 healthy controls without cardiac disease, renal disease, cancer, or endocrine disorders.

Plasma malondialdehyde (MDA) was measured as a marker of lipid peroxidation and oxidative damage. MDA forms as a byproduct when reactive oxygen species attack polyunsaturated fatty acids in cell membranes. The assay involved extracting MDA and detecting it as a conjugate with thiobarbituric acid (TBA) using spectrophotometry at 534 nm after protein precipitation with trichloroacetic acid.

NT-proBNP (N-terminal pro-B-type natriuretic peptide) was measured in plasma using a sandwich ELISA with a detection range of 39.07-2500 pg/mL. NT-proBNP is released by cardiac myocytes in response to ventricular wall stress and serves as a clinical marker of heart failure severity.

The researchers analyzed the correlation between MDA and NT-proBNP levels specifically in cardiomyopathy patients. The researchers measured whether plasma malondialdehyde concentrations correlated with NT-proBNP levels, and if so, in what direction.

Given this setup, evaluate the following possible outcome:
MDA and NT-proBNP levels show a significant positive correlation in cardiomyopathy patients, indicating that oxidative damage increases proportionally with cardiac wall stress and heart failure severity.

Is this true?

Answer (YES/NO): YES